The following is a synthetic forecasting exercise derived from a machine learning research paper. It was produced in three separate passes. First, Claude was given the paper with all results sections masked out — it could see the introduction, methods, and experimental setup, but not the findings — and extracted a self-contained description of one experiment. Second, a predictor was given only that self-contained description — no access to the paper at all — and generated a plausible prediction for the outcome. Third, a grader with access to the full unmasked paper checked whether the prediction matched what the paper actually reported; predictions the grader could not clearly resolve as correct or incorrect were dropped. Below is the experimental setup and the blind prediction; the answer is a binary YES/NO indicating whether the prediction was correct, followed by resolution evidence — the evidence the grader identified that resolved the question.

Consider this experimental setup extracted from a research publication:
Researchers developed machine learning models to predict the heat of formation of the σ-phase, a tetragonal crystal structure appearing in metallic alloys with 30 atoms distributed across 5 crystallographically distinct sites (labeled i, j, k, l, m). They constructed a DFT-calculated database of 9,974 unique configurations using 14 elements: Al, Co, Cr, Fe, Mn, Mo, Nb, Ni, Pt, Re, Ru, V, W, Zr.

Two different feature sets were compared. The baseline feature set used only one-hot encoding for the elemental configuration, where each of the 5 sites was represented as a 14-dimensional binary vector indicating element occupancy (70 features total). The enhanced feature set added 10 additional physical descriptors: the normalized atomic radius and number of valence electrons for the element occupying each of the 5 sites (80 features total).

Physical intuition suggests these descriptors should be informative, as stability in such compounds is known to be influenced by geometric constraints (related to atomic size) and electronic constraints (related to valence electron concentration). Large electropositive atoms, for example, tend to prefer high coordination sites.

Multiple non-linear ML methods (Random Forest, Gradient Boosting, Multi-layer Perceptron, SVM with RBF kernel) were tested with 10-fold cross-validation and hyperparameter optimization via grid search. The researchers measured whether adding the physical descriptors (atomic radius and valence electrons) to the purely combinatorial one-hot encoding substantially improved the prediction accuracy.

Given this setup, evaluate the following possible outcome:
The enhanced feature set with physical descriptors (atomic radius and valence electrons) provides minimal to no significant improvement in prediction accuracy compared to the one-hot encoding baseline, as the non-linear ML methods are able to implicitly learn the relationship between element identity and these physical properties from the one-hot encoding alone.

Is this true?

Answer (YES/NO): NO